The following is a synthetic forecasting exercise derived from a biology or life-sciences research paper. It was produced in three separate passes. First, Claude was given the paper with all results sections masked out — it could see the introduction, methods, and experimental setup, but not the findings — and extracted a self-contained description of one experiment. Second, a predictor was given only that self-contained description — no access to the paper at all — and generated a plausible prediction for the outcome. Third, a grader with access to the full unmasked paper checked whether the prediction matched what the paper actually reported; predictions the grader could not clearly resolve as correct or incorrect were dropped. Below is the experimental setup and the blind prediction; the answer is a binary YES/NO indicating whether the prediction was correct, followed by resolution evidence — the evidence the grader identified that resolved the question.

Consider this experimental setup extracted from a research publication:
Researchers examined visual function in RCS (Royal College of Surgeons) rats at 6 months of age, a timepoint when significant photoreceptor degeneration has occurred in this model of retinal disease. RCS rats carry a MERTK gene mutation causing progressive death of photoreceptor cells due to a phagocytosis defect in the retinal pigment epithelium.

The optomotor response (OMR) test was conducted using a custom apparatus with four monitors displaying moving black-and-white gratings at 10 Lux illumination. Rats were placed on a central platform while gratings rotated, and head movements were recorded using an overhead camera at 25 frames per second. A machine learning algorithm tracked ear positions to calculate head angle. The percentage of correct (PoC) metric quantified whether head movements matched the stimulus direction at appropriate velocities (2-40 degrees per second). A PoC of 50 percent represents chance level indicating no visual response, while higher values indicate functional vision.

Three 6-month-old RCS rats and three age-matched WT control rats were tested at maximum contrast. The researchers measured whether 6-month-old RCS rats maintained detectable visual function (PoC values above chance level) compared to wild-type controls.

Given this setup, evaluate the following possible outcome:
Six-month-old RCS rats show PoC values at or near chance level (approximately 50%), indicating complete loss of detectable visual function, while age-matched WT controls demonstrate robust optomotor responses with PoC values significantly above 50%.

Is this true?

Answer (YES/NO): YES